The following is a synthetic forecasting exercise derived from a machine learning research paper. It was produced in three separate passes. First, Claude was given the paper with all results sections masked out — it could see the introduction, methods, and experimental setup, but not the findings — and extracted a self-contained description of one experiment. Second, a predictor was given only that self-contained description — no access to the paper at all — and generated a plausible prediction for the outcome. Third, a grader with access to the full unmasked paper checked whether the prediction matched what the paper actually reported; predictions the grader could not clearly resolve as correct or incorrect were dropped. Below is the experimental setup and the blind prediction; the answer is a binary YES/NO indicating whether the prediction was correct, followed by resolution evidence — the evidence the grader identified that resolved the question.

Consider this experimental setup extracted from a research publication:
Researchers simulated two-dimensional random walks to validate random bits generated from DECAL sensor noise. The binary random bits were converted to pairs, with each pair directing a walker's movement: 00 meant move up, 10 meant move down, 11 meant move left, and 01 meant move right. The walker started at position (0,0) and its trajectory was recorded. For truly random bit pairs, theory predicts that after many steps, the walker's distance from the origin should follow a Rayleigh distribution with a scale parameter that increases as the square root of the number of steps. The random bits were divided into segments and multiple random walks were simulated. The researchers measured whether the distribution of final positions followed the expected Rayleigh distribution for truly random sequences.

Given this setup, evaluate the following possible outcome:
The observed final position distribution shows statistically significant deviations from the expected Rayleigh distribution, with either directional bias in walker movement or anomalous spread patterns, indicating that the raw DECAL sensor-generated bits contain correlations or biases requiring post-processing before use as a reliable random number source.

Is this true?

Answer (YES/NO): NO